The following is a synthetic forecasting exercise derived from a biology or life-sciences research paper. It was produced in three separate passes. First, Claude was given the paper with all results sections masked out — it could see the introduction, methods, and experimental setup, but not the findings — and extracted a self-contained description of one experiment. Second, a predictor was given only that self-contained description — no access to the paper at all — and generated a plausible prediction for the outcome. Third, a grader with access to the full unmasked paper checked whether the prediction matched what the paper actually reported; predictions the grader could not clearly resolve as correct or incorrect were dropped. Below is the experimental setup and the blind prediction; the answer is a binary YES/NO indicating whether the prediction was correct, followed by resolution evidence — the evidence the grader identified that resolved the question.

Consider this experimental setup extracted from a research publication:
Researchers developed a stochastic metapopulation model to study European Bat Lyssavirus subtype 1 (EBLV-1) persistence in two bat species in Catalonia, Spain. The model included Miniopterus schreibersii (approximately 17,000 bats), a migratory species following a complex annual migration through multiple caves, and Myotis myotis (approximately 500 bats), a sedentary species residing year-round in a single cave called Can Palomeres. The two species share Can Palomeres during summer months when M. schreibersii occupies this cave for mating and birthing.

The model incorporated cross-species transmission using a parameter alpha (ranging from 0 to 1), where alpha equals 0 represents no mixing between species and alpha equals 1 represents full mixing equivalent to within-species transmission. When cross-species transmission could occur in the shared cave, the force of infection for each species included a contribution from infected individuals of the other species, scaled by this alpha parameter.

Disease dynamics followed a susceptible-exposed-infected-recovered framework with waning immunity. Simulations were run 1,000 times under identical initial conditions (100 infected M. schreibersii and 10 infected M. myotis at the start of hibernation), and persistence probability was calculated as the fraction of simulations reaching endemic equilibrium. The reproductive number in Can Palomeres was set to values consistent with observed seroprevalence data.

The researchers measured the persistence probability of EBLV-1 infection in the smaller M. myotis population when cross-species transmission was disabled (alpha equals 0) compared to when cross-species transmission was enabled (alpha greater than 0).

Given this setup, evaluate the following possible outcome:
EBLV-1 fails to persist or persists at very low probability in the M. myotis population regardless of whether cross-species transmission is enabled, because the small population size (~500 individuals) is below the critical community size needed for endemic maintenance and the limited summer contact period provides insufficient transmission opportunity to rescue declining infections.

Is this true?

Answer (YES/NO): NO